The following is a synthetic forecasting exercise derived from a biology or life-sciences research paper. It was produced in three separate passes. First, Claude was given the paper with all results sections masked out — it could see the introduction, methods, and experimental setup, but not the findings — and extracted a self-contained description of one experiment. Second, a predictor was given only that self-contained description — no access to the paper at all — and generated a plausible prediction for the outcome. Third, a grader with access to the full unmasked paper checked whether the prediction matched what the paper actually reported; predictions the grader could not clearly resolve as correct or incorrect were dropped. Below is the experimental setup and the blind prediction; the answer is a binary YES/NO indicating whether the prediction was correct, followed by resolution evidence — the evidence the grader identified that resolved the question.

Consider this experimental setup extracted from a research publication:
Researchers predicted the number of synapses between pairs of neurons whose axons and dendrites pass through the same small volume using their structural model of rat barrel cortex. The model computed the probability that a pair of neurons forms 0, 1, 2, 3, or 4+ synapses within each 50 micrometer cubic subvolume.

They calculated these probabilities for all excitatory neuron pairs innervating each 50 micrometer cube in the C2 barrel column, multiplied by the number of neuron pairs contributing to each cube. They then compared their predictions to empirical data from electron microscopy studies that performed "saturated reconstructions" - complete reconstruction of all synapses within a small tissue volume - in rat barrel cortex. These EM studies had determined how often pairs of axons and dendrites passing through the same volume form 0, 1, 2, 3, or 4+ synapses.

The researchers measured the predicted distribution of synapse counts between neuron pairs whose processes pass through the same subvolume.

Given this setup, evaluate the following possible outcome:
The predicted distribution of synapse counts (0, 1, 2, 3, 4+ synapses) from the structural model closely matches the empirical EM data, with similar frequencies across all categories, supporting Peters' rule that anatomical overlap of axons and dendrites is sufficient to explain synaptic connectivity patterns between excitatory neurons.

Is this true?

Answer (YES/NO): NO